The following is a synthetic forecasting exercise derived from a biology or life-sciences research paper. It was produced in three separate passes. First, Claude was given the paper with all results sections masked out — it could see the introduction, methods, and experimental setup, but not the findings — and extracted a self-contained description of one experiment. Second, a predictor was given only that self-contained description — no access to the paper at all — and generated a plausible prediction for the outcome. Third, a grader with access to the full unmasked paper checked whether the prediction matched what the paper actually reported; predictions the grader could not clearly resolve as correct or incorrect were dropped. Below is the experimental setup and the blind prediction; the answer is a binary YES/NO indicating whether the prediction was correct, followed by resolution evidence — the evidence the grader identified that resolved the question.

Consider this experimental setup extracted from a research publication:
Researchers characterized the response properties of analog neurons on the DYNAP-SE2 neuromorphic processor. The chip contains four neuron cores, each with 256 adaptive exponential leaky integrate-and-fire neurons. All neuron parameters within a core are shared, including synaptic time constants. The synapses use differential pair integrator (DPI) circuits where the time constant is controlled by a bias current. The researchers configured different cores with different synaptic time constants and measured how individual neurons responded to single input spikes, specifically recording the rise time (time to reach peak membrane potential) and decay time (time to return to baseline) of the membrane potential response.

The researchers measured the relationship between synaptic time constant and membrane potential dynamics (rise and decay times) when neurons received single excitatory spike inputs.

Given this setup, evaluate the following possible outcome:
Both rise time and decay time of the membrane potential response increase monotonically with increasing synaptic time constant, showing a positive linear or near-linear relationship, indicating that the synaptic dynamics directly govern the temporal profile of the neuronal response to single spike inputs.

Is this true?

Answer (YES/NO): NO